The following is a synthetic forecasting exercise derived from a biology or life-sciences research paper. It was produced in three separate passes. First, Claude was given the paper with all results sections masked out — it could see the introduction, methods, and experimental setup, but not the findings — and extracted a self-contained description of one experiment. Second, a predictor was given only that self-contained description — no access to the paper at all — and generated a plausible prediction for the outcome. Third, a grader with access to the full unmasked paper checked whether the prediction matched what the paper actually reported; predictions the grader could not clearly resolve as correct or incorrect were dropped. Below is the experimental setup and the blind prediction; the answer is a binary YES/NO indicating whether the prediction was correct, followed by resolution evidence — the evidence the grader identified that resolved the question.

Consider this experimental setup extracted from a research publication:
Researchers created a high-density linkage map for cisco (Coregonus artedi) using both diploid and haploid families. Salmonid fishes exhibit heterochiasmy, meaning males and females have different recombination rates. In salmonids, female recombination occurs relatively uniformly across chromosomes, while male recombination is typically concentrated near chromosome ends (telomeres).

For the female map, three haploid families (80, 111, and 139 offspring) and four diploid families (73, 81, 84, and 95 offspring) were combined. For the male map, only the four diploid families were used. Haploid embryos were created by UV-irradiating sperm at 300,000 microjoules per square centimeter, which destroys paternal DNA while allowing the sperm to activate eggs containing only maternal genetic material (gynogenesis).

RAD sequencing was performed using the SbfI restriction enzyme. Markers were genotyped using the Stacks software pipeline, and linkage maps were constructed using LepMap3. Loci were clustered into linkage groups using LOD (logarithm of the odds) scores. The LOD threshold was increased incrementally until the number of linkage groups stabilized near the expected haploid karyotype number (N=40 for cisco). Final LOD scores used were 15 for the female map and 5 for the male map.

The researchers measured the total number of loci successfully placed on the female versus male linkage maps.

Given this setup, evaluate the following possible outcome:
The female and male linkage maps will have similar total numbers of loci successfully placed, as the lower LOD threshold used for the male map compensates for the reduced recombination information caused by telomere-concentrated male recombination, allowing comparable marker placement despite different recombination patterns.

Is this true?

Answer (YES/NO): NO